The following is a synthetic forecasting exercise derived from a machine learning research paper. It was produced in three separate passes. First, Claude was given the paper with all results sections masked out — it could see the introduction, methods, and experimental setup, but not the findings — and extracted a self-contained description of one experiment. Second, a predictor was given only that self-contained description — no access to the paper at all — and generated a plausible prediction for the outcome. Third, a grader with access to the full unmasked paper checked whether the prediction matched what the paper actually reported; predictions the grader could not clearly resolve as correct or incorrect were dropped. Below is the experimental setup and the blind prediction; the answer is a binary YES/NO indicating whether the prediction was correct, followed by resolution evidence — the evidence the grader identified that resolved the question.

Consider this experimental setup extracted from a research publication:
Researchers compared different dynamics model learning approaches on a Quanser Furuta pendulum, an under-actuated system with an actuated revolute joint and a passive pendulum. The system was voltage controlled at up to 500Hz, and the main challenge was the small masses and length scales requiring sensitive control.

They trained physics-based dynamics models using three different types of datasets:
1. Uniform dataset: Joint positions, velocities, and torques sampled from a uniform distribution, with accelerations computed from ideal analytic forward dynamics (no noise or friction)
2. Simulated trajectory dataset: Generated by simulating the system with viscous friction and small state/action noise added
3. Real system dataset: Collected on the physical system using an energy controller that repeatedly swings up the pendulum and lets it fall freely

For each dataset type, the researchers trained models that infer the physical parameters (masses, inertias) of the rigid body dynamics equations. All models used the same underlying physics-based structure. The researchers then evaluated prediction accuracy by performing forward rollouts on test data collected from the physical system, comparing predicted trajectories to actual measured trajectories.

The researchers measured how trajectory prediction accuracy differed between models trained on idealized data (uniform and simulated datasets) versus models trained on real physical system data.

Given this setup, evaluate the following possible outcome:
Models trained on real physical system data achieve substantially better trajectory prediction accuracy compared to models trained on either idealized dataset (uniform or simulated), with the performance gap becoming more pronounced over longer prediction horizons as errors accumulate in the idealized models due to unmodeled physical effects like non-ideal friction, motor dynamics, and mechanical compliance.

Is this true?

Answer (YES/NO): NO